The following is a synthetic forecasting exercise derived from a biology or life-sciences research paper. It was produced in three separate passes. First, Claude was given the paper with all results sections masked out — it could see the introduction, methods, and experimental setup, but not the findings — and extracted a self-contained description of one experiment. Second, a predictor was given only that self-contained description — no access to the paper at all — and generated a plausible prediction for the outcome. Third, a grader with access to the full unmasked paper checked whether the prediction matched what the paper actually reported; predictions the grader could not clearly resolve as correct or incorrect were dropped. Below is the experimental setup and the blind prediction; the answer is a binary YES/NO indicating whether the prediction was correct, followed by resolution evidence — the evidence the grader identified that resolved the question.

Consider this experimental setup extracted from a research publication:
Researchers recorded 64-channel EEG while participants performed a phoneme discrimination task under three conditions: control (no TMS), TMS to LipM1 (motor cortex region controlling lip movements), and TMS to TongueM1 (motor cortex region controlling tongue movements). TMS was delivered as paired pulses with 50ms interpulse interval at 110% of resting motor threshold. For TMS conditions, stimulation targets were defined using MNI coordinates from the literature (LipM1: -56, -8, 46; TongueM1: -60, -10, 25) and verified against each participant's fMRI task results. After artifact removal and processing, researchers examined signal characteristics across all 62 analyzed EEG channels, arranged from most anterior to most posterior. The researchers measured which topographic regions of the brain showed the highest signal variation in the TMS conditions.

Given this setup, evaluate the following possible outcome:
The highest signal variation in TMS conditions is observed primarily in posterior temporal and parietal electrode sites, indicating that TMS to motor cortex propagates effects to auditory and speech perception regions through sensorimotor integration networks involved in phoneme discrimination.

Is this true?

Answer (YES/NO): NO